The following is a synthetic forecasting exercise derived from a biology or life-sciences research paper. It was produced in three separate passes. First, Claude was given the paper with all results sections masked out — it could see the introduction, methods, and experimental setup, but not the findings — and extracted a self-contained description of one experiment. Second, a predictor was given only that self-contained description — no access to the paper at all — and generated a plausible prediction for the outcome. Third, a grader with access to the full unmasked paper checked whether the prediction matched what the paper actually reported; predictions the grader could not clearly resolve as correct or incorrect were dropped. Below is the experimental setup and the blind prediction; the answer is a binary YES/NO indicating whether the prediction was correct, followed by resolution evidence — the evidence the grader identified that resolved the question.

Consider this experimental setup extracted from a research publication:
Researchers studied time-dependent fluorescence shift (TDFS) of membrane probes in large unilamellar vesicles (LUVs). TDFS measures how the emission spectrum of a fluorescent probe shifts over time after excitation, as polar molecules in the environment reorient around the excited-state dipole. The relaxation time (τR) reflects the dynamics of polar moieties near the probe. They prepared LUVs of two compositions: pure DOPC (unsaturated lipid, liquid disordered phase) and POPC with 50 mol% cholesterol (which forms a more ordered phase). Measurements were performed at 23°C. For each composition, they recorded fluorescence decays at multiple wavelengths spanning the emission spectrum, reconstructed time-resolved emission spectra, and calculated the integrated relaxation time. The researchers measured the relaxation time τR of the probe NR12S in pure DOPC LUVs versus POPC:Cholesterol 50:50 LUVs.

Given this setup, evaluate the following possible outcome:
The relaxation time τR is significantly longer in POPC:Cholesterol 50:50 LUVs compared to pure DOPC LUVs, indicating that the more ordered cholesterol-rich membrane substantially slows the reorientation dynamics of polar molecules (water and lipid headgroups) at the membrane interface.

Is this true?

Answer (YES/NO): NO